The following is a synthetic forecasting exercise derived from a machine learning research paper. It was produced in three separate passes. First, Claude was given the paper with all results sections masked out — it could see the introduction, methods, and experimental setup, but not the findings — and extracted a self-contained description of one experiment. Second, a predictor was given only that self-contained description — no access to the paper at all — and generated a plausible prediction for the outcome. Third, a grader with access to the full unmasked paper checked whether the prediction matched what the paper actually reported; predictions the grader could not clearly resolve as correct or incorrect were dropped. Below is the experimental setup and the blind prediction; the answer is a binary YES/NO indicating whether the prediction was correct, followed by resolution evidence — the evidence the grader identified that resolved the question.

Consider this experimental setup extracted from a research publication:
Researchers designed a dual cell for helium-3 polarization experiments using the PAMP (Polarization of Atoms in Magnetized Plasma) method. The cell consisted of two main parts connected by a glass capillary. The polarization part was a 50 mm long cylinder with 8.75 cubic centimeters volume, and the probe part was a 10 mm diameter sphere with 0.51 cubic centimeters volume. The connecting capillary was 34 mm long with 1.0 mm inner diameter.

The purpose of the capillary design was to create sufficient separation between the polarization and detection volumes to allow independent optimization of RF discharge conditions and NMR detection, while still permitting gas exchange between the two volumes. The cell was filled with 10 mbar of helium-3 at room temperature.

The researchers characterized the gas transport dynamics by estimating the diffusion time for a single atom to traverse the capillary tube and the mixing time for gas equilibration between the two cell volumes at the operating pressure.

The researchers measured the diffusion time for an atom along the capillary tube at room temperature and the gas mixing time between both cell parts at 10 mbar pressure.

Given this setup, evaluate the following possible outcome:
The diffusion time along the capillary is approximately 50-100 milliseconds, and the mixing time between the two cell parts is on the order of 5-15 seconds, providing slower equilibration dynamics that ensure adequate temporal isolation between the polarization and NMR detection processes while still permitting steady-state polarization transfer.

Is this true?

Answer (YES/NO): NO